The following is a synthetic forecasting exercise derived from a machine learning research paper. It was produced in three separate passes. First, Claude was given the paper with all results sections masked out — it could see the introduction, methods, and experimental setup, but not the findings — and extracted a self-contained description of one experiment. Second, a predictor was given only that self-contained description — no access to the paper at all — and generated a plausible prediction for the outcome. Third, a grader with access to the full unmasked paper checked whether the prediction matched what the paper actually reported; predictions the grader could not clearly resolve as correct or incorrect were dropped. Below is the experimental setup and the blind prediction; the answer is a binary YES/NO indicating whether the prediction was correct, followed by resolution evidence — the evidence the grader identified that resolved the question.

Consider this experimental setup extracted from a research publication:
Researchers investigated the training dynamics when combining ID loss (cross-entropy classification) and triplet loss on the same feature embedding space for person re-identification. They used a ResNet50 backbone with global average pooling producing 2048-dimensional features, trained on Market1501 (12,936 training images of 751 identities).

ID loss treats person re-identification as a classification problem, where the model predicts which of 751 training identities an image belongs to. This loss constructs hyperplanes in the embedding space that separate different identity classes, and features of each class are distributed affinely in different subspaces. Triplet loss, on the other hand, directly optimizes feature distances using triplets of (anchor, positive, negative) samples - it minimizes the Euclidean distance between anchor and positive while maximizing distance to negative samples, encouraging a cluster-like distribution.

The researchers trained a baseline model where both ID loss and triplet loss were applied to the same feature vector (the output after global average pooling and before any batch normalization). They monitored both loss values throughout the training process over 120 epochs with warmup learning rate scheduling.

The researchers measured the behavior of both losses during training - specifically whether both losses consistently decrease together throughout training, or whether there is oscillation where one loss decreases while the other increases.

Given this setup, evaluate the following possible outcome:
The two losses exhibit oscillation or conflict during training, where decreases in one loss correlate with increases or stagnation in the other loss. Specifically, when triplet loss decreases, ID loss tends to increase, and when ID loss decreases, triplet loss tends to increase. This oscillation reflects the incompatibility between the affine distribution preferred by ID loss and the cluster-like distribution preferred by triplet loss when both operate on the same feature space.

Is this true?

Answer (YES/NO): YES